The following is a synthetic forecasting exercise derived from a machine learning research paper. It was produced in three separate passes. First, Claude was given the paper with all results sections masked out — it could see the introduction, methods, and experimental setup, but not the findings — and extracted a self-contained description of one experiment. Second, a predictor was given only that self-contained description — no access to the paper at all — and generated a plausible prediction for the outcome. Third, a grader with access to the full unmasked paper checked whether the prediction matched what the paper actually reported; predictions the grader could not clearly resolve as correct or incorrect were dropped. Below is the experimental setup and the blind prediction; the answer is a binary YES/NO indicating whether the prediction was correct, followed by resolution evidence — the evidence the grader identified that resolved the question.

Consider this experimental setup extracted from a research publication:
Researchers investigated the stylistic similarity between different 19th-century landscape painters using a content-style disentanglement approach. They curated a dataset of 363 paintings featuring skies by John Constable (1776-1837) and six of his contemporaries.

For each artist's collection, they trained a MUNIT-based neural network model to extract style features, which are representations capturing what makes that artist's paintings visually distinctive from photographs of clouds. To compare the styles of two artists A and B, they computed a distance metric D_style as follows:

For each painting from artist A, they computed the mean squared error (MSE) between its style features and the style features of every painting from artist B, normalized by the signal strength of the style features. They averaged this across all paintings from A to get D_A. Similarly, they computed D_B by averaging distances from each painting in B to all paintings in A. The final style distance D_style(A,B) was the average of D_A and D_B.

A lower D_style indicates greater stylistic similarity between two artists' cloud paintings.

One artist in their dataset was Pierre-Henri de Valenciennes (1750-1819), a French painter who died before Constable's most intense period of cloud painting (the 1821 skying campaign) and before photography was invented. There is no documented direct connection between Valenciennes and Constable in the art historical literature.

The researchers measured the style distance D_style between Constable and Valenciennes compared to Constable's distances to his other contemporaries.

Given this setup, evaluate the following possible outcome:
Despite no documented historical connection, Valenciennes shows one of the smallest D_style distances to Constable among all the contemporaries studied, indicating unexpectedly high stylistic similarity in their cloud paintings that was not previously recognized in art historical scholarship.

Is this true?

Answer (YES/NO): YES